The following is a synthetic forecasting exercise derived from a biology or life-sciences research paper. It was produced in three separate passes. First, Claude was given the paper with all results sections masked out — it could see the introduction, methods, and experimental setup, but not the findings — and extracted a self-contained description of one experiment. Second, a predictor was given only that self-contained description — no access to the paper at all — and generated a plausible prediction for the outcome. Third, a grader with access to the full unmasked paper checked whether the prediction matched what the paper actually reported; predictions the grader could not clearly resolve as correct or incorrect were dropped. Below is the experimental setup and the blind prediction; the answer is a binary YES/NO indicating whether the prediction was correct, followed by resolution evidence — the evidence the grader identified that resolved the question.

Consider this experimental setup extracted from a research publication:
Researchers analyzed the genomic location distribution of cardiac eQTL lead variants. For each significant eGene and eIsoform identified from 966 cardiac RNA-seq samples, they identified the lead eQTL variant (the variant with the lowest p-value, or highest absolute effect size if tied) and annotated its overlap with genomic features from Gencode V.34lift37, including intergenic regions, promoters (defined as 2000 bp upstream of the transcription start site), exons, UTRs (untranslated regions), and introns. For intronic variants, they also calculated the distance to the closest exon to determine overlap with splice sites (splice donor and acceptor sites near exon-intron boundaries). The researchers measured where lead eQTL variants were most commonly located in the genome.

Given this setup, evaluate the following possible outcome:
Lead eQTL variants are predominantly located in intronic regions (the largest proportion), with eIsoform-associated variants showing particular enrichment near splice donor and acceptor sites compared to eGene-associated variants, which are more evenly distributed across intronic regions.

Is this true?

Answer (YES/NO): NO